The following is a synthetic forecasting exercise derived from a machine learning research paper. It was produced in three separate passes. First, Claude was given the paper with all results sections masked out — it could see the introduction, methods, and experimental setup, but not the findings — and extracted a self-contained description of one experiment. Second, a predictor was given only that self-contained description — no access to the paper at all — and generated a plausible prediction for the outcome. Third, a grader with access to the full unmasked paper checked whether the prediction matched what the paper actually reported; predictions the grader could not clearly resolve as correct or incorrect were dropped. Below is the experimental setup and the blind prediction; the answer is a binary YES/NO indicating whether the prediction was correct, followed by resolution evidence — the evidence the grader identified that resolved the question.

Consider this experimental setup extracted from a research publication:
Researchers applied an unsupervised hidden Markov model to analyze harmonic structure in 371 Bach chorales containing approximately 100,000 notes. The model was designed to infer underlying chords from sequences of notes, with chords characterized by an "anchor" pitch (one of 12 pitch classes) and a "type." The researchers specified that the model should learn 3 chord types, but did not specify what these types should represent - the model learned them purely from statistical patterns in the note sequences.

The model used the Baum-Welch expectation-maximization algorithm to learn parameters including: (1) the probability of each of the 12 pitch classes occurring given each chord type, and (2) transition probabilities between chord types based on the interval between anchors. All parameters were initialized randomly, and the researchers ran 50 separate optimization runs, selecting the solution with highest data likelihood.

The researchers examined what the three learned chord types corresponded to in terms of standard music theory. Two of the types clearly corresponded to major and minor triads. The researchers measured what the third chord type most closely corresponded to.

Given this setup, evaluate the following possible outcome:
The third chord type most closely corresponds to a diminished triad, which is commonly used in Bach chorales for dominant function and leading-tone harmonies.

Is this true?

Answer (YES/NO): NO